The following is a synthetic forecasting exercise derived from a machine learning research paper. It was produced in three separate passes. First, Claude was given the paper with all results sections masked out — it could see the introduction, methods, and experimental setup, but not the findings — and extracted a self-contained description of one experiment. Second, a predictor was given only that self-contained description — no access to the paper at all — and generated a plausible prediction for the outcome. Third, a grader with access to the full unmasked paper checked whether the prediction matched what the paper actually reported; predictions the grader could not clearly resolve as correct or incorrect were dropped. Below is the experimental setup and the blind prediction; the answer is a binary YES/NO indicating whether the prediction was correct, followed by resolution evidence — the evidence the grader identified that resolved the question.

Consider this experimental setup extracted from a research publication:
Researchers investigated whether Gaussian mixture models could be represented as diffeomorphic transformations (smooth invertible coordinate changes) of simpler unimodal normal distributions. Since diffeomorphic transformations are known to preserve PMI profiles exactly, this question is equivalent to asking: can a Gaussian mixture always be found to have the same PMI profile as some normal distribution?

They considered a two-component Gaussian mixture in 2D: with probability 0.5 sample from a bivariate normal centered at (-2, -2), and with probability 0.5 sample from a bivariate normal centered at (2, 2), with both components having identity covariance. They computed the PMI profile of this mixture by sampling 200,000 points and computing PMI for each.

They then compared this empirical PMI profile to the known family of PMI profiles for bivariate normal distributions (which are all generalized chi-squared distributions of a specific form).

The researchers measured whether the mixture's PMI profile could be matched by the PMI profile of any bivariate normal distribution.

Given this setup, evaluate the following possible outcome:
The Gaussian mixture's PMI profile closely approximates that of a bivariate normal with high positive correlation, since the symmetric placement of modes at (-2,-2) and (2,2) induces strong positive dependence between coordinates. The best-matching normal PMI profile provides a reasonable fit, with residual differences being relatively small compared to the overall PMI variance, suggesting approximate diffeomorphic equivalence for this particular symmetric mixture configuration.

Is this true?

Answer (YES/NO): NO